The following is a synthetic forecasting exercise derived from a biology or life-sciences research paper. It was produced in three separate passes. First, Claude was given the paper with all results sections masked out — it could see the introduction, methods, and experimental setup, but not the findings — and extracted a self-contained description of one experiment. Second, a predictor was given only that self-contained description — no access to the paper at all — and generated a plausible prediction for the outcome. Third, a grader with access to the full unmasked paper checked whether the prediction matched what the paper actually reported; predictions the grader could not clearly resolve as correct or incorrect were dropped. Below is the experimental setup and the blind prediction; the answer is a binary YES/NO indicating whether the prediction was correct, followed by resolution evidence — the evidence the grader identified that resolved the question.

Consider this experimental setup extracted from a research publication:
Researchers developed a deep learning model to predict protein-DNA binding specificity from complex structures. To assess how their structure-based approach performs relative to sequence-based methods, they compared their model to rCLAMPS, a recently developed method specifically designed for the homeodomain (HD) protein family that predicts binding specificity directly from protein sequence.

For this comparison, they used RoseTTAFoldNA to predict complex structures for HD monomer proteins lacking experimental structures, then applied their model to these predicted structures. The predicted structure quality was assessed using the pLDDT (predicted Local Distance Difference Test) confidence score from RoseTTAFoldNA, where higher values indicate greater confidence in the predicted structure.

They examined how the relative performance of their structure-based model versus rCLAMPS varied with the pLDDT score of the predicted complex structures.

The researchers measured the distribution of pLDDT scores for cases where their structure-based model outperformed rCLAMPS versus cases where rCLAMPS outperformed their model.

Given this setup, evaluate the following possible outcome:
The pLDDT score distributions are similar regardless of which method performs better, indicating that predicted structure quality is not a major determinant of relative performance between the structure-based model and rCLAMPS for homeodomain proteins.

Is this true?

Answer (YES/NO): NO